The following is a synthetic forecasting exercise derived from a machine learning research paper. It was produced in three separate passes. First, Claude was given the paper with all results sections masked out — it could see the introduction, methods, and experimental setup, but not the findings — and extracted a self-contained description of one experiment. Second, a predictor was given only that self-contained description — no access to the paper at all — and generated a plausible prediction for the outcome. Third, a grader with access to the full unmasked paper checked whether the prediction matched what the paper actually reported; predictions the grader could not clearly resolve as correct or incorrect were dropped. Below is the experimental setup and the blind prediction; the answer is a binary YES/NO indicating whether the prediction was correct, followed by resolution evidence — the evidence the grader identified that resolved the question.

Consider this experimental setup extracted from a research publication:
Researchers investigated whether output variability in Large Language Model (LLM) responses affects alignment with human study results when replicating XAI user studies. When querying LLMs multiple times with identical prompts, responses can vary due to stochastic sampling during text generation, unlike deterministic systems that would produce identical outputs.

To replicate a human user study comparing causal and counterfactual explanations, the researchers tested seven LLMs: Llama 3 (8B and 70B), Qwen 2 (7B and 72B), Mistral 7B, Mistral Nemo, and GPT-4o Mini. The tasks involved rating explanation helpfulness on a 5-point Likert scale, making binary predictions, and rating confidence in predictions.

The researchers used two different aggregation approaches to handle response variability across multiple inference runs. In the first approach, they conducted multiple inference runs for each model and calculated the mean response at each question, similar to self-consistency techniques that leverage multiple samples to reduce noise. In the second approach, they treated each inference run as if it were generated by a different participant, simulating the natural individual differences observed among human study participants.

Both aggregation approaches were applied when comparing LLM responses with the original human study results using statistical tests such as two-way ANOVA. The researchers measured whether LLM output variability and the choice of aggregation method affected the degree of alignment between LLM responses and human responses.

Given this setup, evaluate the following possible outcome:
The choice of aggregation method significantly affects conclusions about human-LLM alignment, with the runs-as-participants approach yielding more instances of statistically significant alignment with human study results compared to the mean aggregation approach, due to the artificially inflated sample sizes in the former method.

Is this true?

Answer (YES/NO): NO